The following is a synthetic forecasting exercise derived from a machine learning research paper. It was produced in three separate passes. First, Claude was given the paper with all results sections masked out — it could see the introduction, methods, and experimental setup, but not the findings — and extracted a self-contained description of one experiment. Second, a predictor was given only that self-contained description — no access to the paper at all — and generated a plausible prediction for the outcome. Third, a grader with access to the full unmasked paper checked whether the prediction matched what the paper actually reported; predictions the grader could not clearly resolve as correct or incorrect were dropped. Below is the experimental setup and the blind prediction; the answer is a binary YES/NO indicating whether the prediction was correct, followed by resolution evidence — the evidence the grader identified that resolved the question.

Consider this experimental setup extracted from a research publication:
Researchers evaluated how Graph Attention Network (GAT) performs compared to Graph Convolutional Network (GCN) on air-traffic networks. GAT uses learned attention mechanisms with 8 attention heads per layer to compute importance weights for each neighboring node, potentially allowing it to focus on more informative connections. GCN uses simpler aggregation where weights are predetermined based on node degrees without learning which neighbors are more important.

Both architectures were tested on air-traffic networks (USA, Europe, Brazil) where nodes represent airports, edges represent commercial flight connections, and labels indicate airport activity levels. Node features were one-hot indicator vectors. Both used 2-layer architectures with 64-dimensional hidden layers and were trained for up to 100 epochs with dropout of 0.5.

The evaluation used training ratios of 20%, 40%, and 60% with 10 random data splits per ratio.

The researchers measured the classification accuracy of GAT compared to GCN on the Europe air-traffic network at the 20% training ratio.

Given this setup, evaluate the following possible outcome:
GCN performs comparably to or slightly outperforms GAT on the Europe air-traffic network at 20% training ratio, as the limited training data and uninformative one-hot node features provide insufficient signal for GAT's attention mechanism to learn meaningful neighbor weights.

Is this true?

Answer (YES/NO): NO